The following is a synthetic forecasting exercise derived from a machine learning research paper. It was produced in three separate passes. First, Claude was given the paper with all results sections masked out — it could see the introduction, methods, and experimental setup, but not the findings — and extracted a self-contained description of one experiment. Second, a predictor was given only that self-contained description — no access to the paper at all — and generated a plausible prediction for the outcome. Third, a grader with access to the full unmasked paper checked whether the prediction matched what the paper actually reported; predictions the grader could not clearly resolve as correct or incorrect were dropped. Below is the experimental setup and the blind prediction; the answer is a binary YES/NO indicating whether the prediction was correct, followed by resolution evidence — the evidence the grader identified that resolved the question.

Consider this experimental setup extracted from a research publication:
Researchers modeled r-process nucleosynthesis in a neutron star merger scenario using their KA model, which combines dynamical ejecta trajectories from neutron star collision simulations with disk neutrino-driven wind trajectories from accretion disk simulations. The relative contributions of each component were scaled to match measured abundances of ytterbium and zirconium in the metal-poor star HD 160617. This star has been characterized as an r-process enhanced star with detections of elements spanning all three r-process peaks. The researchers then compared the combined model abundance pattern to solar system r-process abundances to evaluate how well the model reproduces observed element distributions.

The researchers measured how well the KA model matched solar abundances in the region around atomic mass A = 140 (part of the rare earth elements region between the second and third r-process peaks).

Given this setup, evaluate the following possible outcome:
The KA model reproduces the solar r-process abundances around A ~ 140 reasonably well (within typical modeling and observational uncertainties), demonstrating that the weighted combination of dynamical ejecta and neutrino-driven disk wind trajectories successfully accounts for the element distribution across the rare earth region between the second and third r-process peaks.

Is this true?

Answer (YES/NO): NO